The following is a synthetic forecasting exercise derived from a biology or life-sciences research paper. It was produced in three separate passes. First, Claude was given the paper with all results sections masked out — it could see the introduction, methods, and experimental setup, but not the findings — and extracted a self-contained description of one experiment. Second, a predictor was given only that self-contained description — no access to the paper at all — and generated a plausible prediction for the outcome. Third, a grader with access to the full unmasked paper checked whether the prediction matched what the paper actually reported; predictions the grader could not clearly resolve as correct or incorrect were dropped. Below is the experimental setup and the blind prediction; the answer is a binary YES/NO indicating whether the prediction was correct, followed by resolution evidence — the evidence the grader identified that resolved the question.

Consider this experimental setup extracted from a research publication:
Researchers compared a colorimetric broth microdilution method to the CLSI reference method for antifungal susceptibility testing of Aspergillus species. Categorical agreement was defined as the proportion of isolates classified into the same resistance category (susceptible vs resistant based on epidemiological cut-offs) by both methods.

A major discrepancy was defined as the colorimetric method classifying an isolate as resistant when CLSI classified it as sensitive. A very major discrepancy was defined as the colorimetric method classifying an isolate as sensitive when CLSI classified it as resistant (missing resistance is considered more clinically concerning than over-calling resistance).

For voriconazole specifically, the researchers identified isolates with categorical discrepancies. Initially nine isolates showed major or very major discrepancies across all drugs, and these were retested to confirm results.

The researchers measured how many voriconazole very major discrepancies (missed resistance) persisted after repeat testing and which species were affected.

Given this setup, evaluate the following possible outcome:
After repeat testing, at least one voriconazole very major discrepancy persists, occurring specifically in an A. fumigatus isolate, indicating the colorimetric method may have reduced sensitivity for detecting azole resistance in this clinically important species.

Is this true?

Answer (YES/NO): YES